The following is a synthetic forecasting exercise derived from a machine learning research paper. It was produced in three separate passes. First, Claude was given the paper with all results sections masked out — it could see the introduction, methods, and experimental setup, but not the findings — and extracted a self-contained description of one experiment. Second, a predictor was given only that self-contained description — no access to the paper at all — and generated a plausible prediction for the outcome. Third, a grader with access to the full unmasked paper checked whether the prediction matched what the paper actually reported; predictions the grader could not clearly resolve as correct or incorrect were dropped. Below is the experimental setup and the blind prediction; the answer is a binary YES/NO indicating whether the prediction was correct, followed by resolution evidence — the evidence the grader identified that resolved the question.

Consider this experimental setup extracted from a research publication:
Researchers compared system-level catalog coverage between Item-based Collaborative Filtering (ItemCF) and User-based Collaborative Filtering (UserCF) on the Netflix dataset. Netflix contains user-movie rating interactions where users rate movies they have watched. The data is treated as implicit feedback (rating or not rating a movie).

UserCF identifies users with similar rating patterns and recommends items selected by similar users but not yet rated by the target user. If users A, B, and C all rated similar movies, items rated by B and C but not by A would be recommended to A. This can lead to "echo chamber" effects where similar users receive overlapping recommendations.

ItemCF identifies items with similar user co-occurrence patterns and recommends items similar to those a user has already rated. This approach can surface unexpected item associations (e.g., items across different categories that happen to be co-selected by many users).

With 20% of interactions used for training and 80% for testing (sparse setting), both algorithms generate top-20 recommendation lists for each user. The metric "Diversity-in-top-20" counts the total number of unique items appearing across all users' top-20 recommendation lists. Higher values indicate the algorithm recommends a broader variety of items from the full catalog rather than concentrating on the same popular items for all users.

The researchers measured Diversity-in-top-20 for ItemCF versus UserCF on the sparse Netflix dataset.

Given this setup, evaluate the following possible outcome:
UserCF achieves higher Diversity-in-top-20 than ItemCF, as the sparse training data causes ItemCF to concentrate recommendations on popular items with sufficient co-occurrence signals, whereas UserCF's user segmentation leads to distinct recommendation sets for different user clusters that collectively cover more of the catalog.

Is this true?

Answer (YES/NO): NO